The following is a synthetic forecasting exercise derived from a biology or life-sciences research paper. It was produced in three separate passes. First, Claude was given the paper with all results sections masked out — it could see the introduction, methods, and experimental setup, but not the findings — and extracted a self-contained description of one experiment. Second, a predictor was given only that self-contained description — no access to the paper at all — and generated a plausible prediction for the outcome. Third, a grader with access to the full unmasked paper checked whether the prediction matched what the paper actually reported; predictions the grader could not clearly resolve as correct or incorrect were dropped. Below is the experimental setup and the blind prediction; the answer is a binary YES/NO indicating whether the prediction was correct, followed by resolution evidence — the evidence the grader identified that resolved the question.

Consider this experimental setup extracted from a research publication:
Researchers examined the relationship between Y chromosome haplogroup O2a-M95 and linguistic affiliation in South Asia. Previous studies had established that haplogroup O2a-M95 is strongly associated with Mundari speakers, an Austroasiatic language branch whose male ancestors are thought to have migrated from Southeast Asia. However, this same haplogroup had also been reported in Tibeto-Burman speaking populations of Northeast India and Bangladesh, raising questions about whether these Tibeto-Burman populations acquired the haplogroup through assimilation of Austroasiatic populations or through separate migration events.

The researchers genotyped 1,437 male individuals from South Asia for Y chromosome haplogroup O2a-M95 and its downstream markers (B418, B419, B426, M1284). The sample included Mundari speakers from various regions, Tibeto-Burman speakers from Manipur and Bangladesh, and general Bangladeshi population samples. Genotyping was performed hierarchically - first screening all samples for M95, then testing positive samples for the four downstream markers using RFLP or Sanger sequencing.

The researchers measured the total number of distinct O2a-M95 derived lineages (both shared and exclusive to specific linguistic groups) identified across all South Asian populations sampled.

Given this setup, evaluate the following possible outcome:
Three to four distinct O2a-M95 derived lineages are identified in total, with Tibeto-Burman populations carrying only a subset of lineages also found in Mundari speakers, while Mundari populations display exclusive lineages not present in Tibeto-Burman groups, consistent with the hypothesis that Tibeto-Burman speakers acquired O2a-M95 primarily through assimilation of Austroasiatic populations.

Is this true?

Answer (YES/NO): NO